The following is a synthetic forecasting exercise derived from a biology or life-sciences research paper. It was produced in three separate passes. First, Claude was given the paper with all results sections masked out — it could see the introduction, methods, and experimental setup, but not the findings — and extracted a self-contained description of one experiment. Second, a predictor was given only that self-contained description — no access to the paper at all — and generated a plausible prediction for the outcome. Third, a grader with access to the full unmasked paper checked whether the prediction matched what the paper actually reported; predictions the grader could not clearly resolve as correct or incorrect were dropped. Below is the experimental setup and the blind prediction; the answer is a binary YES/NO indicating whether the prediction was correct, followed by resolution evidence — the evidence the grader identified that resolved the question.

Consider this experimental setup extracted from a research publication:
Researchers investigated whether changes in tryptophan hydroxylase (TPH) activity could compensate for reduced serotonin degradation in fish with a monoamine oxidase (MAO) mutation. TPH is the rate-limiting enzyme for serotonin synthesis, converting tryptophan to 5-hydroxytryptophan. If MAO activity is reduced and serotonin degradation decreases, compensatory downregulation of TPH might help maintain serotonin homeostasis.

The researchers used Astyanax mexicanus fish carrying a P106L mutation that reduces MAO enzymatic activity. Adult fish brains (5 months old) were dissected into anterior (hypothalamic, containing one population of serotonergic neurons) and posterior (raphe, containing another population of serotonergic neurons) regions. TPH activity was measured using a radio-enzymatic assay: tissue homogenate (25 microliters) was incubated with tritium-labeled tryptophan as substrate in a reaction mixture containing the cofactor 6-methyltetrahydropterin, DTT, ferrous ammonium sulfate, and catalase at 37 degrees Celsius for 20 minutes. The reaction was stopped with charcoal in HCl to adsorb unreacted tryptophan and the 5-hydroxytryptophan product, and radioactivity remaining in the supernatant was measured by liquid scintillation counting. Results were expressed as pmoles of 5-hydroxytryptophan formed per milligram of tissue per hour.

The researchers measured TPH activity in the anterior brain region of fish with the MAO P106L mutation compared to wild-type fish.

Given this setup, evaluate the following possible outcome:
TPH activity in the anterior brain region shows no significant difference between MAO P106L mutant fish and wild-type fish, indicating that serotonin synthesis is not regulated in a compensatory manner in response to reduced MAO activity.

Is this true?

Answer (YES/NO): NO